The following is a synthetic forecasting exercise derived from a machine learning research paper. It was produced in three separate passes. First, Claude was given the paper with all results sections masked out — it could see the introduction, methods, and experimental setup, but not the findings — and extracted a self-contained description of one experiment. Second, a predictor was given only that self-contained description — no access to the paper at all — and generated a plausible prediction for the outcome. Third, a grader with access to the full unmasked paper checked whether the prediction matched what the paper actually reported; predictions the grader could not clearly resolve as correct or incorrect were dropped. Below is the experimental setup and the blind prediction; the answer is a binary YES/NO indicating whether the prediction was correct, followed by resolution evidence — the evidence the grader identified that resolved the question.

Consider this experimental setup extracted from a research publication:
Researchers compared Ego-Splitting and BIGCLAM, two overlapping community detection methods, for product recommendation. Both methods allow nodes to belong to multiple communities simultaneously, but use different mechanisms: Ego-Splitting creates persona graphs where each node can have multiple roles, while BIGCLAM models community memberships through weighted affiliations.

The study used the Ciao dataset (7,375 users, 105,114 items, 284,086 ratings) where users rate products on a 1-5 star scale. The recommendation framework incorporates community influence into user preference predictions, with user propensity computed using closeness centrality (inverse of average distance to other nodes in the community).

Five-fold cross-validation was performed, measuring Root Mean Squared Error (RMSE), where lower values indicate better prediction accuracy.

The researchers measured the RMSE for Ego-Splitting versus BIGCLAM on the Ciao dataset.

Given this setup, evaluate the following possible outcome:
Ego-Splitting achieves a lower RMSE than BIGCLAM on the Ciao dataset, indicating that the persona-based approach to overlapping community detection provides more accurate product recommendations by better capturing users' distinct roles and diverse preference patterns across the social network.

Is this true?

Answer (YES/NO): NO